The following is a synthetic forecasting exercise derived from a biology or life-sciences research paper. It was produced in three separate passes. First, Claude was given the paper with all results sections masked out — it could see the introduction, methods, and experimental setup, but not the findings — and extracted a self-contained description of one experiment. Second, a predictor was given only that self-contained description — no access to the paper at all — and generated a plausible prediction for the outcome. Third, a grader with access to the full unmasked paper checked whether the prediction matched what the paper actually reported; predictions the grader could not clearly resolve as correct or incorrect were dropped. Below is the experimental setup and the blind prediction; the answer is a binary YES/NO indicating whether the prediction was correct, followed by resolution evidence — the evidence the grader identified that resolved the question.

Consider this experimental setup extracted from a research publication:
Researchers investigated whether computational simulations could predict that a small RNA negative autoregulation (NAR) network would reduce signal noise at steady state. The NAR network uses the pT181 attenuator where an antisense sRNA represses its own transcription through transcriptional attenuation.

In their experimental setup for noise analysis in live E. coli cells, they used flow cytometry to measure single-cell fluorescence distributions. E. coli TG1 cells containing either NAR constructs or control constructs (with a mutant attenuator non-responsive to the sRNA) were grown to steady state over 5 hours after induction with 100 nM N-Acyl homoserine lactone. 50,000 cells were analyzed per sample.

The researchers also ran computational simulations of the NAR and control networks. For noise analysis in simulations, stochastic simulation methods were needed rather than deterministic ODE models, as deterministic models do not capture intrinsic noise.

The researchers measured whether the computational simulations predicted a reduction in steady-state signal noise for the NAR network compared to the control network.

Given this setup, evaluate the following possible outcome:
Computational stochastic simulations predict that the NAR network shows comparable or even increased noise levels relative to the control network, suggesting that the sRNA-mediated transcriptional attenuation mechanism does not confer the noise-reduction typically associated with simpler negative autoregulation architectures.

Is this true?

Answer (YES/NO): NO